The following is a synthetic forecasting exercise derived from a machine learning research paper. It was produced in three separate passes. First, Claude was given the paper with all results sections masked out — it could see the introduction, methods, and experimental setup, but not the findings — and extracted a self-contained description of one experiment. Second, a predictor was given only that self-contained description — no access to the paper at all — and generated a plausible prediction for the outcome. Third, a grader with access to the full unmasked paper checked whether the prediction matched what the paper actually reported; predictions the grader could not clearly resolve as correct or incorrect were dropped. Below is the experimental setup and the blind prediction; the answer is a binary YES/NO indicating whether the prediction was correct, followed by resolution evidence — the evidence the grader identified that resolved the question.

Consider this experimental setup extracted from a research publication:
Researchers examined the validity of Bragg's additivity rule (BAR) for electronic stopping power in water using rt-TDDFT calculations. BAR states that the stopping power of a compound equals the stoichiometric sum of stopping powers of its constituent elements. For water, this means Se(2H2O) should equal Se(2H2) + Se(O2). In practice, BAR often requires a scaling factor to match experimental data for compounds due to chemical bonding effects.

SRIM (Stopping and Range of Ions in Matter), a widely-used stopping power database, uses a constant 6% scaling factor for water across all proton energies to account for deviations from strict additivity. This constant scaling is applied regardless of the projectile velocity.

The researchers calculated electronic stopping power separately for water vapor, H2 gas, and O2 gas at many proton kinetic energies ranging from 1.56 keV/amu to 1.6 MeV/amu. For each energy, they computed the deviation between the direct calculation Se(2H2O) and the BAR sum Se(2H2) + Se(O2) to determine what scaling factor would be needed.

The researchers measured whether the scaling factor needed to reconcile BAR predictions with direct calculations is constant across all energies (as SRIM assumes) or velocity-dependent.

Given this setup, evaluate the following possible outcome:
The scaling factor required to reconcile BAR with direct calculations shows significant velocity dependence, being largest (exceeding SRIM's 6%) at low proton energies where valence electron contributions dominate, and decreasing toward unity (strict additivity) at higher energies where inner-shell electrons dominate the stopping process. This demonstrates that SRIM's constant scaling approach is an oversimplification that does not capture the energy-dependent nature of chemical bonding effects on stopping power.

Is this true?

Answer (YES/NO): NO